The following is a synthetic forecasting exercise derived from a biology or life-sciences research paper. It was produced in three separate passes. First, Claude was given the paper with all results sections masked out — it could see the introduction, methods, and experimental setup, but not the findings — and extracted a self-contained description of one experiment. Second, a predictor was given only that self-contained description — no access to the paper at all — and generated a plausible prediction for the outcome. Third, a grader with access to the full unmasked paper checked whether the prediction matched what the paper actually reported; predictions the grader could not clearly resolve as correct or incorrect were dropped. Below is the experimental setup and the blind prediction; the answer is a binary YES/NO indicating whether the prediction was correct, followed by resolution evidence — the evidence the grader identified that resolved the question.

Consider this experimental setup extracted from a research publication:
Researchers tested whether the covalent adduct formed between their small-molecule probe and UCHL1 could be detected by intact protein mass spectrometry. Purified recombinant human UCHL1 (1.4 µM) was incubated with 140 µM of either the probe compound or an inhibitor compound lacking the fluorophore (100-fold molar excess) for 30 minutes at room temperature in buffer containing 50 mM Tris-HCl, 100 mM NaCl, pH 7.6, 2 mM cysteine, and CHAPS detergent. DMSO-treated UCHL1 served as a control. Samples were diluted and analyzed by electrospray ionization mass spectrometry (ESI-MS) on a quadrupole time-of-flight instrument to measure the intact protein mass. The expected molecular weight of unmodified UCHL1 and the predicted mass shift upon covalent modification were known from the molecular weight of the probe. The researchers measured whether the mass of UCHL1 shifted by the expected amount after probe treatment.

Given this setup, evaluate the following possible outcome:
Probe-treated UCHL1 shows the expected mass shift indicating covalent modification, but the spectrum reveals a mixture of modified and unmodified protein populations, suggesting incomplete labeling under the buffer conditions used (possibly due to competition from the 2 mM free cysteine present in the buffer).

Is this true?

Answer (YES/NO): NO